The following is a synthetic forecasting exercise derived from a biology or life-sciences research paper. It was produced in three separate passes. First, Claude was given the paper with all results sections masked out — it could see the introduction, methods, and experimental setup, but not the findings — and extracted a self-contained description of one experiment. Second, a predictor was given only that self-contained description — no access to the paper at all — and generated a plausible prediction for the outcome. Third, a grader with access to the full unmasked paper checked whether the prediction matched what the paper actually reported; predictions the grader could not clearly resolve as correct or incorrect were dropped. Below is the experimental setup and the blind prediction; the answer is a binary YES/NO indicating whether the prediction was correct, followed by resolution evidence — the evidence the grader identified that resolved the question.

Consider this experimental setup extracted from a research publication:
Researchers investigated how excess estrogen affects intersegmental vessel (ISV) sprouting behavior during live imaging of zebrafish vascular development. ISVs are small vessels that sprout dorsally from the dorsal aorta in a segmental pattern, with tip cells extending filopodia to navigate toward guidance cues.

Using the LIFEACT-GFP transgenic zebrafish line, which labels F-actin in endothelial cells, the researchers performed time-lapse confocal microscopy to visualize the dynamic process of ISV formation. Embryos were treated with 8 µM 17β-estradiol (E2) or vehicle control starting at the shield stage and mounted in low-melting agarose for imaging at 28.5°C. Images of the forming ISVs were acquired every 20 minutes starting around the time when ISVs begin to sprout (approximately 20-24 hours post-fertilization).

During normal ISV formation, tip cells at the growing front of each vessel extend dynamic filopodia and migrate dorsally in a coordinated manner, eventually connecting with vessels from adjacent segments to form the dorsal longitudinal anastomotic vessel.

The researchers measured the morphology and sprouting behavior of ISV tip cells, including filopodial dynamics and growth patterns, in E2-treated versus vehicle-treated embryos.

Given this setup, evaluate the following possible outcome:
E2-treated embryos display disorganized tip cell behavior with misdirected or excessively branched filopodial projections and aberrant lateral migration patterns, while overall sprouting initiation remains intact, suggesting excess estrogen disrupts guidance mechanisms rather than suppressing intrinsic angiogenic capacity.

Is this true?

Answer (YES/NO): NO